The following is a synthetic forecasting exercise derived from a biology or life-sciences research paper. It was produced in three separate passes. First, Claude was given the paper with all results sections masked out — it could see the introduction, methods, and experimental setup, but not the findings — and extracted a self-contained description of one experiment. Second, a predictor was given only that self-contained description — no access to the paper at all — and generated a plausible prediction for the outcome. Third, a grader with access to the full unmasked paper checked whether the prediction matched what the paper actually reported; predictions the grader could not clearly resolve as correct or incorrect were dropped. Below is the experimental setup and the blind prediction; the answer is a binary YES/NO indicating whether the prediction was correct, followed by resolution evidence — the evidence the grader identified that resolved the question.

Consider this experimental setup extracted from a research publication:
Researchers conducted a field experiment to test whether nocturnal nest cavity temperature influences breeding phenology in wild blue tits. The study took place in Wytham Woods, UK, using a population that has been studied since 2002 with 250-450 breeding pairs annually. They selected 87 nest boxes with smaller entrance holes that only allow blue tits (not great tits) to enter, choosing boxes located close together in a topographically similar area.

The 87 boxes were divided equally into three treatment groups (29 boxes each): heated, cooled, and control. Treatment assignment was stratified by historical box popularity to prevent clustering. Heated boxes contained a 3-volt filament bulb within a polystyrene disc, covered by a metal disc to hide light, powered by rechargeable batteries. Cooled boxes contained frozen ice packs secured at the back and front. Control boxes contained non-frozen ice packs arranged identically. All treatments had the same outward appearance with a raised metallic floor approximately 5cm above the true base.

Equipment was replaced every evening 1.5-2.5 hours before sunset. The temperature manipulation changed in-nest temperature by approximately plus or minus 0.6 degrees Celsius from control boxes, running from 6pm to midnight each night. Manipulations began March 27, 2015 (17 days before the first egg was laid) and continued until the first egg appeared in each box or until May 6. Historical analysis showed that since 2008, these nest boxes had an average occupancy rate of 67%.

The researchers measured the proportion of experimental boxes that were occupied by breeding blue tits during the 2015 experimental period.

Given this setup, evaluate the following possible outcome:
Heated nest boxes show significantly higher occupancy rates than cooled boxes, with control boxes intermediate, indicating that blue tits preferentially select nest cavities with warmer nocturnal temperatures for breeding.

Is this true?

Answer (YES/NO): NO